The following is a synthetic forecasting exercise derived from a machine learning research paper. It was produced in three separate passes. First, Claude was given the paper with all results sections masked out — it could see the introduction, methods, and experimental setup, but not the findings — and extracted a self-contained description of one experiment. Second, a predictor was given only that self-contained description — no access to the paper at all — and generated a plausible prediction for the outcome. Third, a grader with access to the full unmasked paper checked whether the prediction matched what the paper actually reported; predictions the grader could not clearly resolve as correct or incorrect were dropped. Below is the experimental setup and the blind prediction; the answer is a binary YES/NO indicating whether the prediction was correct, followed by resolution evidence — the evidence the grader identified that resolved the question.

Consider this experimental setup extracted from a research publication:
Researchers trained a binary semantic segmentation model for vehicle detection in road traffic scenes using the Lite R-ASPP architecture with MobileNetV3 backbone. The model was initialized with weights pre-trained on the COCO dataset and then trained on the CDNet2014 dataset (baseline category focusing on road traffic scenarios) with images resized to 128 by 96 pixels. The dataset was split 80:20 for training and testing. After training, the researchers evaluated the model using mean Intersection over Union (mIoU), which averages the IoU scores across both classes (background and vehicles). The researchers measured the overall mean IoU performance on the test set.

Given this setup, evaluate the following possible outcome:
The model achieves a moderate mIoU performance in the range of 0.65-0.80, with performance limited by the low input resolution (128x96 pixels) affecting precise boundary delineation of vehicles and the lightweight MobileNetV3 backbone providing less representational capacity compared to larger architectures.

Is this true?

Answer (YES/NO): NO